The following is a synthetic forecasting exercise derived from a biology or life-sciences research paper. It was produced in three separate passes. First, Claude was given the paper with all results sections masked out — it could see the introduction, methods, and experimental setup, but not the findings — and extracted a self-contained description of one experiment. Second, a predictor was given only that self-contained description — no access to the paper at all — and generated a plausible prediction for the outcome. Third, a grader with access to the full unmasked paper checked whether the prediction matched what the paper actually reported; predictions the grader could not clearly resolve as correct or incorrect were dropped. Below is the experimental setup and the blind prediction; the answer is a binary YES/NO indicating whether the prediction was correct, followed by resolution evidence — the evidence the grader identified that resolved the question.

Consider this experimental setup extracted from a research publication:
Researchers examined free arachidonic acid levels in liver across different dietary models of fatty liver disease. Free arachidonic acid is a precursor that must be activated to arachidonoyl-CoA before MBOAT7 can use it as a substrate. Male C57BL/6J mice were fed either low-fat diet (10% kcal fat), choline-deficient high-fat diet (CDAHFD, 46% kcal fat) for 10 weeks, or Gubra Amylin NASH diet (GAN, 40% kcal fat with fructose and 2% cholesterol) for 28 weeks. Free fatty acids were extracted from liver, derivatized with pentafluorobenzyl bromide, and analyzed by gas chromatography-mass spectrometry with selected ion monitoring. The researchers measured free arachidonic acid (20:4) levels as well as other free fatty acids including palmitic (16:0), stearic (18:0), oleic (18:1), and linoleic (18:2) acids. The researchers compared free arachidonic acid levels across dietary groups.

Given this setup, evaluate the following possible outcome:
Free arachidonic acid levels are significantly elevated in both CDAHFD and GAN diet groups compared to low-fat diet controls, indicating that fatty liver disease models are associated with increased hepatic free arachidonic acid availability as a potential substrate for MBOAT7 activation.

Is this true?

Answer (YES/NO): YES